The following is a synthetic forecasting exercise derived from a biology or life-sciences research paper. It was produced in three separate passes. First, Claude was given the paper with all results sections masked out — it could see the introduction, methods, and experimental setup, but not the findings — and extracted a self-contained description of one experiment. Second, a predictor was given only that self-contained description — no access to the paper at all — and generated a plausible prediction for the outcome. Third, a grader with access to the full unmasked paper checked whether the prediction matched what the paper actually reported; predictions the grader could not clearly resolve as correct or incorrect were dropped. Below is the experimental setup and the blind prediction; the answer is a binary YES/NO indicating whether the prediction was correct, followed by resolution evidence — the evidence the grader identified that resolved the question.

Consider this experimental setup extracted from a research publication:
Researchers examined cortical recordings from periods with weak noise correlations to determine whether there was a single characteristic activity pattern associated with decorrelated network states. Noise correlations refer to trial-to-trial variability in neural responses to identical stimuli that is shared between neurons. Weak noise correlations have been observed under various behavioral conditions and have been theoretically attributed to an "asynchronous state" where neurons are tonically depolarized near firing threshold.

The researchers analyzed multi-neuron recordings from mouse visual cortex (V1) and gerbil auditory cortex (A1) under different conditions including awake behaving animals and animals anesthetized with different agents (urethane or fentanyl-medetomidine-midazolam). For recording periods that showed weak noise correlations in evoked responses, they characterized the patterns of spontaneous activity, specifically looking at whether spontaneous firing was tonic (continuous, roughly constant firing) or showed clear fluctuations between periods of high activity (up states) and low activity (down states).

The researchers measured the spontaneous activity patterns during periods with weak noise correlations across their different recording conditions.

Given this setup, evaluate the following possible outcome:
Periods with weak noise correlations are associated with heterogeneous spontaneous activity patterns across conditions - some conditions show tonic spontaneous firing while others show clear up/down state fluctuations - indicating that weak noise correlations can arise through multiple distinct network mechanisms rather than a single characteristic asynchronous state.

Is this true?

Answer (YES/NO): YES